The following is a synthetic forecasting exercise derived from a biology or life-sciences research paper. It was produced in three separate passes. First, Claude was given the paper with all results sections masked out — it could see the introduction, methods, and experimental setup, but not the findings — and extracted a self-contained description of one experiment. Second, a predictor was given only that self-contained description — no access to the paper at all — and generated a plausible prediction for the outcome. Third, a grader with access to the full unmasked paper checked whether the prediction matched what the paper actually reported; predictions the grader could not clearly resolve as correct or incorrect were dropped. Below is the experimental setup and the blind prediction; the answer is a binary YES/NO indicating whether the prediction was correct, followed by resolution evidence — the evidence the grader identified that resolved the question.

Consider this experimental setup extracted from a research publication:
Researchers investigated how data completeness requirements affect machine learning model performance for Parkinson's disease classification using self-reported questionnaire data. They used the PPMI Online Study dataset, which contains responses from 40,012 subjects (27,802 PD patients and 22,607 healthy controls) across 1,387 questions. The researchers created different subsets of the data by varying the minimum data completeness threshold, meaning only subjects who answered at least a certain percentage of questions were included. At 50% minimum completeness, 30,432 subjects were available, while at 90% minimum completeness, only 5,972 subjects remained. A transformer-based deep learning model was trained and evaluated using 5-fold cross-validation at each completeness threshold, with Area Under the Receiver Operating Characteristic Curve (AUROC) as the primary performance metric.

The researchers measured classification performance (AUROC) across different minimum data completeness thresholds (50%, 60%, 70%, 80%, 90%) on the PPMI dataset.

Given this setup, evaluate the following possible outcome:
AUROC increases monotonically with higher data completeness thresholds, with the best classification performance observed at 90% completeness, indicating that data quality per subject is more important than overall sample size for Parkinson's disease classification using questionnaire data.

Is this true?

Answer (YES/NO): NO